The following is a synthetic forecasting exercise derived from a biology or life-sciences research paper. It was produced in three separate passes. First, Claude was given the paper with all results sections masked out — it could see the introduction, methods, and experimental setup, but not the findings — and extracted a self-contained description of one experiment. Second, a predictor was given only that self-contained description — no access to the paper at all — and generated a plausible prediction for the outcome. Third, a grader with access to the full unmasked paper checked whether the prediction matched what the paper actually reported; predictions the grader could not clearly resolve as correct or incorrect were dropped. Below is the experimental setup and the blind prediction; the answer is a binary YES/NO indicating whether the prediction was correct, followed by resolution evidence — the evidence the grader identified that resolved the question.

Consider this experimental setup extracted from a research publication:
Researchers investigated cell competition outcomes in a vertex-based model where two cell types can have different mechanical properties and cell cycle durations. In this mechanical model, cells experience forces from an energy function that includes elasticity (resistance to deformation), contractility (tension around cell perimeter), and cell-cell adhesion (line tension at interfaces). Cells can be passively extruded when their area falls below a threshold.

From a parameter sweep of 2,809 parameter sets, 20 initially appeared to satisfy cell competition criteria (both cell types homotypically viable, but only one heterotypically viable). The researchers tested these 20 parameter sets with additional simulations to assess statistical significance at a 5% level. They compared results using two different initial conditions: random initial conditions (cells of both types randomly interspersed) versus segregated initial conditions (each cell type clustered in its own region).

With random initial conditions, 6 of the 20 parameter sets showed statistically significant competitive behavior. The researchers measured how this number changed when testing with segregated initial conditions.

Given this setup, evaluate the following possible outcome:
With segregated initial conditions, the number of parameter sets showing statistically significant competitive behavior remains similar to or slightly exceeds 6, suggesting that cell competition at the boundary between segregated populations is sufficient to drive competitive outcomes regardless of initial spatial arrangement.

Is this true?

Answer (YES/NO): NO